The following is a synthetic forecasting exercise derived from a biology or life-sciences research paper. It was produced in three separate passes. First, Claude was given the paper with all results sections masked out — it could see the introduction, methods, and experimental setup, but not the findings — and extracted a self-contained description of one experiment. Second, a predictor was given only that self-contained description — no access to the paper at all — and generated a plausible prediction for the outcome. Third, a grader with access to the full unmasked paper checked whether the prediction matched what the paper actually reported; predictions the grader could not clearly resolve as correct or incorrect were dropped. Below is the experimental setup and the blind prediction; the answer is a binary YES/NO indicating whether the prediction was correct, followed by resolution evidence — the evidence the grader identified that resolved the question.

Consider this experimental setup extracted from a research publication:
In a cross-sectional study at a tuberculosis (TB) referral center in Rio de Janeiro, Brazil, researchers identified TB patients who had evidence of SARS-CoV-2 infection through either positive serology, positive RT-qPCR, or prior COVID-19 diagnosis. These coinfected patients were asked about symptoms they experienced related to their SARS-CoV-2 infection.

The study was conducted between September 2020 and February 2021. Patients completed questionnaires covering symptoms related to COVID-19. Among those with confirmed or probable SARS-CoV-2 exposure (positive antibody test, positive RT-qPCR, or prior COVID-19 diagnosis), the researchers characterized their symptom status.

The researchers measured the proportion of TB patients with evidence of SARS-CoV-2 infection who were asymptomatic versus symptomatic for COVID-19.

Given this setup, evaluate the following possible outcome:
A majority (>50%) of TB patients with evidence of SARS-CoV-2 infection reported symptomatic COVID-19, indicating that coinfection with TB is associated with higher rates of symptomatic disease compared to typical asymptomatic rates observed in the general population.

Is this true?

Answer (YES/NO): NO